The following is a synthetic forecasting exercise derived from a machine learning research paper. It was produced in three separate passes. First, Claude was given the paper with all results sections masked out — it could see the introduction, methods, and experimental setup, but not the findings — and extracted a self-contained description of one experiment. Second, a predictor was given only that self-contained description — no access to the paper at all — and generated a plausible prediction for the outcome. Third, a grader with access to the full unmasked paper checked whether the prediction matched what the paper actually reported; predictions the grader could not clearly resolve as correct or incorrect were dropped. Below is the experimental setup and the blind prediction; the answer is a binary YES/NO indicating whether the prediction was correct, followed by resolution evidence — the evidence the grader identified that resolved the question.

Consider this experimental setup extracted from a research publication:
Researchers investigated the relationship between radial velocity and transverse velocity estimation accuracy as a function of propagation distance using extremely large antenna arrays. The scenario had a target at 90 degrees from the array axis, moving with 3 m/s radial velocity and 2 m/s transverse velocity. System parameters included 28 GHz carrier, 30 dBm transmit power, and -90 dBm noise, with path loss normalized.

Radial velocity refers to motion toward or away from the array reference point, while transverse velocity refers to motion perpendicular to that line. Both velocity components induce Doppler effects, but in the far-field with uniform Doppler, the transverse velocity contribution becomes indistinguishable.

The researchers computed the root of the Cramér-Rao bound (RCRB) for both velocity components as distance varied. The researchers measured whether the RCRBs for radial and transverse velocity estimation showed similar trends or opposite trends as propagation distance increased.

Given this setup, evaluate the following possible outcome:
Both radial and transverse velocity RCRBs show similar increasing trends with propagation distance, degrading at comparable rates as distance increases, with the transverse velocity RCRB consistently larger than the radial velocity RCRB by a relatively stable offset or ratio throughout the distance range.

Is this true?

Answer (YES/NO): NO